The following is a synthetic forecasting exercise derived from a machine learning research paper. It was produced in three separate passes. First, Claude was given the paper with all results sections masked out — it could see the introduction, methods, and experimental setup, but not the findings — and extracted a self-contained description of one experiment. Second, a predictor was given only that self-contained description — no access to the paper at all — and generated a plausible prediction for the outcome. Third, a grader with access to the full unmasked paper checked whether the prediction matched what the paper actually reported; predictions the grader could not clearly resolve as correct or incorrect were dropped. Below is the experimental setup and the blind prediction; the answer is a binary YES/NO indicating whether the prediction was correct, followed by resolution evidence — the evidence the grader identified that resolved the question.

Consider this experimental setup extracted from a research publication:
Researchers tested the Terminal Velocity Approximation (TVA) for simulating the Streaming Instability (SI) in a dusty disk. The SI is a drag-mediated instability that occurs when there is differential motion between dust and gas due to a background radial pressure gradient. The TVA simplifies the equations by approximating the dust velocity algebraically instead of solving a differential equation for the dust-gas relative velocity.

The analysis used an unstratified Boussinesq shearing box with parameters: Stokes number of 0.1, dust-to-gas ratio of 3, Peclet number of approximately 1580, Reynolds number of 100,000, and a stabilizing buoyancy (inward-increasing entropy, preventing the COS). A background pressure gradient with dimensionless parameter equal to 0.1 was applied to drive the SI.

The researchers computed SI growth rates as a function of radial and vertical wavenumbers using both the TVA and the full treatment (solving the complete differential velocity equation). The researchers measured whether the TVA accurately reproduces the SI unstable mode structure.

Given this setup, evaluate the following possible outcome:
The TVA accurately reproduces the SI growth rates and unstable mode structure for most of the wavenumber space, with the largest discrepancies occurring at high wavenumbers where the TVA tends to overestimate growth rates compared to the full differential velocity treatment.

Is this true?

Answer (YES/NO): NO